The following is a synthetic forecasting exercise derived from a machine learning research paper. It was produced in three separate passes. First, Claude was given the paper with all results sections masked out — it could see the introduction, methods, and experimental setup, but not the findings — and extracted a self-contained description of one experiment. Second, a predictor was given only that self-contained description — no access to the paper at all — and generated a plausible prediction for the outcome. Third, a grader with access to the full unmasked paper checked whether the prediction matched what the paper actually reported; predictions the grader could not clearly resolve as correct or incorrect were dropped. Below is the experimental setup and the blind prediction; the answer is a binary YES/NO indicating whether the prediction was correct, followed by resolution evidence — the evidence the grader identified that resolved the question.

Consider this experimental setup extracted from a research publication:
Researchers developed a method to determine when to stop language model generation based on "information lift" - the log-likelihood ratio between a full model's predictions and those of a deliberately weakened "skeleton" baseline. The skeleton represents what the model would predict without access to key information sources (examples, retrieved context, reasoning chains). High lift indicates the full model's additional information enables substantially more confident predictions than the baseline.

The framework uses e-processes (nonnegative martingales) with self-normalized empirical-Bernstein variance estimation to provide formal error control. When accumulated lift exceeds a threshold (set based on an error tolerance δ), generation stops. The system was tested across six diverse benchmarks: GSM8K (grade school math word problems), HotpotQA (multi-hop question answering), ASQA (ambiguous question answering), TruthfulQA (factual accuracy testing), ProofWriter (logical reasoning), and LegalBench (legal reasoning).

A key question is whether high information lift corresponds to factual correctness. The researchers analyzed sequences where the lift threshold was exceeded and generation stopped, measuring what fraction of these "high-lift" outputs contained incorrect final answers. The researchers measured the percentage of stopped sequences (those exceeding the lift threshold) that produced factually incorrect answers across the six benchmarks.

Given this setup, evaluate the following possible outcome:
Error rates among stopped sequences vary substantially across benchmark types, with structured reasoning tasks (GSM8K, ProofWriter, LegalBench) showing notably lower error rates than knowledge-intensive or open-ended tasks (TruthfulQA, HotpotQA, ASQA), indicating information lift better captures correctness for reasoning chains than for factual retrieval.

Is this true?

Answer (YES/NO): NO